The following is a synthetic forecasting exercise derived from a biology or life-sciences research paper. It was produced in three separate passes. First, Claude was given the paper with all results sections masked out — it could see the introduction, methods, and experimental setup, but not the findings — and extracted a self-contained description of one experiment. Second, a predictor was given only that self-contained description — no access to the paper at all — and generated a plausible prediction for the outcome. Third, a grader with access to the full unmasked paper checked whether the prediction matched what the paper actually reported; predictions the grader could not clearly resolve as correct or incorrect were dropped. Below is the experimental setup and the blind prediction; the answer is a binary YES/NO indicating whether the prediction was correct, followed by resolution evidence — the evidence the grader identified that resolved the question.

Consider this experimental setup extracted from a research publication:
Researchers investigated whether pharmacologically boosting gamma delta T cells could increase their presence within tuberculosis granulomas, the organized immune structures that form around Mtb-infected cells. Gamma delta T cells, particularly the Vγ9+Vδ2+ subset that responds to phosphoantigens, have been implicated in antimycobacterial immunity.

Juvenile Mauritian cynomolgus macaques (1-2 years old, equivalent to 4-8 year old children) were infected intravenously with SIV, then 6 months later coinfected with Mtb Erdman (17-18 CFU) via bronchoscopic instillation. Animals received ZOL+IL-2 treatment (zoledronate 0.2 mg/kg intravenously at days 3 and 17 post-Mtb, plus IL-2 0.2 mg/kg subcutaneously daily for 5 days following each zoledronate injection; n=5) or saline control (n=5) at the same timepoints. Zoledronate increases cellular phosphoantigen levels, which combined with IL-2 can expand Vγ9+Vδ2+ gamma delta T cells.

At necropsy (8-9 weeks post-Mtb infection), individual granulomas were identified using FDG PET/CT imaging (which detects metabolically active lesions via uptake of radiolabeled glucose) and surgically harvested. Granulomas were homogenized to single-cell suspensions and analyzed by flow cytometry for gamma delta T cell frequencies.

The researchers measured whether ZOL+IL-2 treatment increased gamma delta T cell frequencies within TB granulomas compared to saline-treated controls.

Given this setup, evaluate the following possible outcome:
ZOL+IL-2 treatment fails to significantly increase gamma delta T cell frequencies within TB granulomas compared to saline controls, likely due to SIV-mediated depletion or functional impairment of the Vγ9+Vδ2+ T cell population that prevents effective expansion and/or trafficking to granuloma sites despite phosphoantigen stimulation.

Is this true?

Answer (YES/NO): YES